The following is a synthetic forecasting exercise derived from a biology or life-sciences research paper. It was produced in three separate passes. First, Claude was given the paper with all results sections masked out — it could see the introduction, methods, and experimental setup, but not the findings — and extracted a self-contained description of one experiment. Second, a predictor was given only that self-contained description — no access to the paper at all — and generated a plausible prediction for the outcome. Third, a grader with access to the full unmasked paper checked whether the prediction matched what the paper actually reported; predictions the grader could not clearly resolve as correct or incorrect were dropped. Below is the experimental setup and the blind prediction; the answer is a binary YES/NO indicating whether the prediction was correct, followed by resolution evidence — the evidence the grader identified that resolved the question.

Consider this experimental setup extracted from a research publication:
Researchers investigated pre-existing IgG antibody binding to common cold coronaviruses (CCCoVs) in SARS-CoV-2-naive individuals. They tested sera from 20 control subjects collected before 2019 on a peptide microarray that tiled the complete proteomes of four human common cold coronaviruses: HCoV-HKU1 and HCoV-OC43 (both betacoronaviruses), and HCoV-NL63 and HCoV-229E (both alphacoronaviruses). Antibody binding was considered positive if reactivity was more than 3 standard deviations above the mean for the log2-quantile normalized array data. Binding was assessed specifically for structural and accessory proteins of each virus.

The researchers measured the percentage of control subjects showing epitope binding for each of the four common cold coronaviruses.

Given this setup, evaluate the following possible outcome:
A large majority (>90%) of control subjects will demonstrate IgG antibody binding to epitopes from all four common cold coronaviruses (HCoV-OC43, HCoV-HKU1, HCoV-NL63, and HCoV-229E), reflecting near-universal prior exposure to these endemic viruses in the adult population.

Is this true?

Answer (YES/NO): NO